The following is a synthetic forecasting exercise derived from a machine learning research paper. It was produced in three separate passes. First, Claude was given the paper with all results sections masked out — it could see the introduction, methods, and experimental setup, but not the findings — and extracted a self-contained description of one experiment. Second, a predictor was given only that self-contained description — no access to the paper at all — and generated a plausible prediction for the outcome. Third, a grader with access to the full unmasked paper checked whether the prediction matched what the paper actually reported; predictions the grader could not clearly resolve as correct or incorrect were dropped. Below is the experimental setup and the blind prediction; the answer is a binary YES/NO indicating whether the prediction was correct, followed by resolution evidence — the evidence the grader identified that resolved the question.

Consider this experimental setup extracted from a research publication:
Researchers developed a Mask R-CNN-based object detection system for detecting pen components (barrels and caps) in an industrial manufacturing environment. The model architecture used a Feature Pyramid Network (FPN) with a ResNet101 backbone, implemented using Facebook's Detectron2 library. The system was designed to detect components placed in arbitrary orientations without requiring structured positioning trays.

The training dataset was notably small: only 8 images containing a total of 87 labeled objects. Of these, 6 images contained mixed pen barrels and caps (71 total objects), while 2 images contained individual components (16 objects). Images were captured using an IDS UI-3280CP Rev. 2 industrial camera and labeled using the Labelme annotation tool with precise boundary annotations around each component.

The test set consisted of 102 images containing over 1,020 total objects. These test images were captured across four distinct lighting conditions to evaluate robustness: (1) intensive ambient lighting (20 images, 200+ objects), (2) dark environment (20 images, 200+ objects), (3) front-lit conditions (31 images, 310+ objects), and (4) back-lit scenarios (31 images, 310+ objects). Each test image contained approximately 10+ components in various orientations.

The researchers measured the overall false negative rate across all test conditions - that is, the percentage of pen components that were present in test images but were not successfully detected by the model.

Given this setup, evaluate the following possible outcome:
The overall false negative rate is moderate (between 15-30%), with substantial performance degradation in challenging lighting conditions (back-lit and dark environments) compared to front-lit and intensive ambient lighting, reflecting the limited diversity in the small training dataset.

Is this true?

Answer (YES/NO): NO